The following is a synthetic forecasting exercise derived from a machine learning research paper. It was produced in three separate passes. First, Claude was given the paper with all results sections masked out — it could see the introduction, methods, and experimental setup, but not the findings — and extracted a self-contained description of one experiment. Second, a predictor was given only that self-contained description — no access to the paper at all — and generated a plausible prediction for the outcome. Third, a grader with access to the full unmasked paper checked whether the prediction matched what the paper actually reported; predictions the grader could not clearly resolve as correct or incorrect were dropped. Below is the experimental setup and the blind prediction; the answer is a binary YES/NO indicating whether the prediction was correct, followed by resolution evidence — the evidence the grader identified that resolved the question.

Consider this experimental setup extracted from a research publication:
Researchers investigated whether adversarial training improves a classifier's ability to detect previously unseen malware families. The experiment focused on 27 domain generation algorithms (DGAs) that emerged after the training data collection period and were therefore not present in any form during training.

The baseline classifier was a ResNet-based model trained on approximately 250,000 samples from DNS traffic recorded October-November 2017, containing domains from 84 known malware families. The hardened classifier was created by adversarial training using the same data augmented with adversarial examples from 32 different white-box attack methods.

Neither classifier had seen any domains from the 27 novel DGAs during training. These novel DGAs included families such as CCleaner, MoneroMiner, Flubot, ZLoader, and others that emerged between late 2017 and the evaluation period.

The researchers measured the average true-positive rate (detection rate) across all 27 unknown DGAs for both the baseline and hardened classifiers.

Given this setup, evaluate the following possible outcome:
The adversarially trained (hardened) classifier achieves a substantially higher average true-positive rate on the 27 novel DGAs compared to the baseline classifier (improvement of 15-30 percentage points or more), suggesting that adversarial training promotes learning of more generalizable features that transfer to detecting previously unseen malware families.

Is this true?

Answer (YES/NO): NO